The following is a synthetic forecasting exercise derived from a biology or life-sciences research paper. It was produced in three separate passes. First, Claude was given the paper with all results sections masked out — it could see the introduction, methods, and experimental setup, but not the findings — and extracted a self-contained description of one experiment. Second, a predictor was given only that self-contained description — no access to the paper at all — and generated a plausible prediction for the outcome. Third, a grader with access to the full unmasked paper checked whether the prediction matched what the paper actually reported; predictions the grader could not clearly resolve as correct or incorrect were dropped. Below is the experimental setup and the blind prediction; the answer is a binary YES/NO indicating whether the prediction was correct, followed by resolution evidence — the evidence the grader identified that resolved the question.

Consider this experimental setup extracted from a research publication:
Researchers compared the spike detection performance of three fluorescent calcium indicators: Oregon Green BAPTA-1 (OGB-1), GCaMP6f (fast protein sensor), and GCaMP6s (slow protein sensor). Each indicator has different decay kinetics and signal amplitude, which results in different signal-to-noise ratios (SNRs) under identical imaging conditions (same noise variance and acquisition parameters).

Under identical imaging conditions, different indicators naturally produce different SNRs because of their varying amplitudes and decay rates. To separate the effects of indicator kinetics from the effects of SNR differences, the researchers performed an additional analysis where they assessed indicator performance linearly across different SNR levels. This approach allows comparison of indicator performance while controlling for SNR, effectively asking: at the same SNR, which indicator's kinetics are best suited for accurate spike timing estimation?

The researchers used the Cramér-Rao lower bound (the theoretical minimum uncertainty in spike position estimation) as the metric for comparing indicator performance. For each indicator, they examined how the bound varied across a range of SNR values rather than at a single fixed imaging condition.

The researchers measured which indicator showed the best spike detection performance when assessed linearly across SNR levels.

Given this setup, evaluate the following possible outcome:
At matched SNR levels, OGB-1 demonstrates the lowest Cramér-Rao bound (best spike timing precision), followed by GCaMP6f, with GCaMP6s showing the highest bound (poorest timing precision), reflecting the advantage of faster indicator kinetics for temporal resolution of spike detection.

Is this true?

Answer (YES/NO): NO